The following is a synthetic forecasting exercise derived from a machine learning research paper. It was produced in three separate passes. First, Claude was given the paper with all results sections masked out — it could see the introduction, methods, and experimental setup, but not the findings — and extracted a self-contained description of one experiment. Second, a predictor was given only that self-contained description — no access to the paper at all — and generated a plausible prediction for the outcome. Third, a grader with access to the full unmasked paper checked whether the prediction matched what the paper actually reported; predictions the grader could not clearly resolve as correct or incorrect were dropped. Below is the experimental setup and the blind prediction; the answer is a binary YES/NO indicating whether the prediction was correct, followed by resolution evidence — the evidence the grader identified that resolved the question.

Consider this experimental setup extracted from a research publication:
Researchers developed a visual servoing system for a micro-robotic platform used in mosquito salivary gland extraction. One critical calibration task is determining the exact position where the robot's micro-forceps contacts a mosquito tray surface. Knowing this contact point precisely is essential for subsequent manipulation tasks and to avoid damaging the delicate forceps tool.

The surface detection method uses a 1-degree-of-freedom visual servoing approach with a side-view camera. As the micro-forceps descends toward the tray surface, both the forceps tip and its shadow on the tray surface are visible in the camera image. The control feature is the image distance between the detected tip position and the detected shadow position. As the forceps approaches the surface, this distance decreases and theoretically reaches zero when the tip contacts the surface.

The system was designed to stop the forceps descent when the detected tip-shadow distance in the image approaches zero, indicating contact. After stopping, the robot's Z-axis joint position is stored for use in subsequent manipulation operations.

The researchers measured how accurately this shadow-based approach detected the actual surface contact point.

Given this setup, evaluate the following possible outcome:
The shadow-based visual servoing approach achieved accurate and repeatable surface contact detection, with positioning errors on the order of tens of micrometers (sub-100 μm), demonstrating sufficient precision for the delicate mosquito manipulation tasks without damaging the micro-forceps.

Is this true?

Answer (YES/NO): YES